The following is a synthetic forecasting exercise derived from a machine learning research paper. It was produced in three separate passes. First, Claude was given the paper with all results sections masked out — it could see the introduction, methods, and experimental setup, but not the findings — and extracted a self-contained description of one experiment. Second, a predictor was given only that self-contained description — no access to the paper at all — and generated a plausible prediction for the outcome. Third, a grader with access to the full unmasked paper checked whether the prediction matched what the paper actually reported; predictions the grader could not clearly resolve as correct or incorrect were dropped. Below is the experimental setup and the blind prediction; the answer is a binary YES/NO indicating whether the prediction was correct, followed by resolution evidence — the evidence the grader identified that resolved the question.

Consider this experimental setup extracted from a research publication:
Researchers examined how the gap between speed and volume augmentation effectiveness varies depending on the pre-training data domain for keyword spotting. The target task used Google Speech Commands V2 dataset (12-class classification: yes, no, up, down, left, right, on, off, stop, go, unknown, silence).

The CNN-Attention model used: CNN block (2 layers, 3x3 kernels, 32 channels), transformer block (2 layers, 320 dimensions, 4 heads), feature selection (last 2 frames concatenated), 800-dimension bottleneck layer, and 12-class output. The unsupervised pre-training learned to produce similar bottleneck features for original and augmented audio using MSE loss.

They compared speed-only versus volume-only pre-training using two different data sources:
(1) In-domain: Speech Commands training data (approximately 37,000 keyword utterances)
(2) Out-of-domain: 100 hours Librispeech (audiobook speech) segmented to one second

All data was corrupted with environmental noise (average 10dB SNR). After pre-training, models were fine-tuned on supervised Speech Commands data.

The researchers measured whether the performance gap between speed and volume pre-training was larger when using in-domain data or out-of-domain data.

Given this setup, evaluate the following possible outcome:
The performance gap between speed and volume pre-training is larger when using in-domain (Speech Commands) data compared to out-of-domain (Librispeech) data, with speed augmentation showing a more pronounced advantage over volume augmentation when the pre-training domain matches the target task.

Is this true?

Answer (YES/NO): NO